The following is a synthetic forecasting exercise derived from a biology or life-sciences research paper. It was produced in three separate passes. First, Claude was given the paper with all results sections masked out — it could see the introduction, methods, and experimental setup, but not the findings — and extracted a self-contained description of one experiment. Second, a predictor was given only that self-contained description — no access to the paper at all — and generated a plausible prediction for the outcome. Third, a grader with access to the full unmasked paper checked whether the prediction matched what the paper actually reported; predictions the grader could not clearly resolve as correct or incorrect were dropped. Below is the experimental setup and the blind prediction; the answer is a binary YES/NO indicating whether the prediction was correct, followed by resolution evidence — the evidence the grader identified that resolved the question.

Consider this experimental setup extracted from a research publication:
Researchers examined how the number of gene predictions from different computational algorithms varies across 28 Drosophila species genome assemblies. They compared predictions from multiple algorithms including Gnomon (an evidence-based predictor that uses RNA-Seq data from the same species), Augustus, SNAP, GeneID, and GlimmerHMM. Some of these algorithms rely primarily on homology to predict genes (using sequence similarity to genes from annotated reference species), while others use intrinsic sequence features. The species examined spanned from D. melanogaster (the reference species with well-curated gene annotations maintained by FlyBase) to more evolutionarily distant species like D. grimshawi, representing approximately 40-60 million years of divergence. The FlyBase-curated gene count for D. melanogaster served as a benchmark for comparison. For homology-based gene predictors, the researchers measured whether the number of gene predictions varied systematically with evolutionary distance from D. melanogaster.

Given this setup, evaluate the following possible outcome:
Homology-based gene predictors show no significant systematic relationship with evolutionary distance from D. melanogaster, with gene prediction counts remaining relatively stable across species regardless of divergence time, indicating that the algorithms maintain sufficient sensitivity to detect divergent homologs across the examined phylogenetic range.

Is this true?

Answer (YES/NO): NO